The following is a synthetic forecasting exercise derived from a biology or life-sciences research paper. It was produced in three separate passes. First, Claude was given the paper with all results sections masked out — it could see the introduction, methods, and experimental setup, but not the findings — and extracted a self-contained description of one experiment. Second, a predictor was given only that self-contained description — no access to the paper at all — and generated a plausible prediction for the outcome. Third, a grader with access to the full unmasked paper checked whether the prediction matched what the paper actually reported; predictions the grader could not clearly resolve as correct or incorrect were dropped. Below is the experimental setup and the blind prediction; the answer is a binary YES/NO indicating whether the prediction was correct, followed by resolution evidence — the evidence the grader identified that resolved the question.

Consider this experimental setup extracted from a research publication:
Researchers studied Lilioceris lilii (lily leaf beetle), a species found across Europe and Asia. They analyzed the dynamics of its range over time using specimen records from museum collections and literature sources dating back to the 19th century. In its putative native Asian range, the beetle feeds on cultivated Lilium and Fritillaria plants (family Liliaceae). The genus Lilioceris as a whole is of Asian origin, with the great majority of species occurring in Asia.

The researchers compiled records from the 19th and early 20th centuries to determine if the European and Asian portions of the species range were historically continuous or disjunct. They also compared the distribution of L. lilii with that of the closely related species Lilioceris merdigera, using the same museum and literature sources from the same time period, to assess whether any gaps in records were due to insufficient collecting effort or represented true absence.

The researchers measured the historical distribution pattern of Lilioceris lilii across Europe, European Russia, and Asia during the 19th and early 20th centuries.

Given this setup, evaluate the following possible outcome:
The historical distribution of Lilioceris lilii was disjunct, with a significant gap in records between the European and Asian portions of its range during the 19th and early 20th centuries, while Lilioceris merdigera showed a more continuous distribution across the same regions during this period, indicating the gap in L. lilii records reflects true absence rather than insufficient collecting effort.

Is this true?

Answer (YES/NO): YES